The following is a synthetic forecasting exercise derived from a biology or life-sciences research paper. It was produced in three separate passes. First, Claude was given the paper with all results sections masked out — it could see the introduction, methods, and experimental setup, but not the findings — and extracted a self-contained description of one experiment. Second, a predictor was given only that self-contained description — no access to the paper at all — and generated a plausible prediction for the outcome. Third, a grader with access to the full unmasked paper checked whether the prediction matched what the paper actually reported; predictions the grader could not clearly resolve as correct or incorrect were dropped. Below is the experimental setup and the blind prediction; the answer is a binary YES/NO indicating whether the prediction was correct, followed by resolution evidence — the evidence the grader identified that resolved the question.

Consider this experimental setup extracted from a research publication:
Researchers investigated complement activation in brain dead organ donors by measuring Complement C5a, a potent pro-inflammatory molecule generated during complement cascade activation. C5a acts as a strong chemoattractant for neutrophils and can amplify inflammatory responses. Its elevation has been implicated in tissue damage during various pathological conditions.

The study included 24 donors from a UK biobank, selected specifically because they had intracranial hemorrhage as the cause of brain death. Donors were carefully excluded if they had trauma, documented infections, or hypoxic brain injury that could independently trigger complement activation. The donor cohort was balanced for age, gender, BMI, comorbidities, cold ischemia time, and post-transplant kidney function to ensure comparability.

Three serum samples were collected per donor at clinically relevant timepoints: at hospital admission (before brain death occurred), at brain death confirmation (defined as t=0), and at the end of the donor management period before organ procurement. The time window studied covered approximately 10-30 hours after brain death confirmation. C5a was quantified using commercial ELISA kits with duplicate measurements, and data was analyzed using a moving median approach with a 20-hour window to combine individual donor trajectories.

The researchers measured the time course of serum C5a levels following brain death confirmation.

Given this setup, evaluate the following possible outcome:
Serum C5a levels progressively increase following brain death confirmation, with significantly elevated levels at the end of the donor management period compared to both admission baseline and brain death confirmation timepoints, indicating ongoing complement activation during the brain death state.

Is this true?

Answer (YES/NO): NO